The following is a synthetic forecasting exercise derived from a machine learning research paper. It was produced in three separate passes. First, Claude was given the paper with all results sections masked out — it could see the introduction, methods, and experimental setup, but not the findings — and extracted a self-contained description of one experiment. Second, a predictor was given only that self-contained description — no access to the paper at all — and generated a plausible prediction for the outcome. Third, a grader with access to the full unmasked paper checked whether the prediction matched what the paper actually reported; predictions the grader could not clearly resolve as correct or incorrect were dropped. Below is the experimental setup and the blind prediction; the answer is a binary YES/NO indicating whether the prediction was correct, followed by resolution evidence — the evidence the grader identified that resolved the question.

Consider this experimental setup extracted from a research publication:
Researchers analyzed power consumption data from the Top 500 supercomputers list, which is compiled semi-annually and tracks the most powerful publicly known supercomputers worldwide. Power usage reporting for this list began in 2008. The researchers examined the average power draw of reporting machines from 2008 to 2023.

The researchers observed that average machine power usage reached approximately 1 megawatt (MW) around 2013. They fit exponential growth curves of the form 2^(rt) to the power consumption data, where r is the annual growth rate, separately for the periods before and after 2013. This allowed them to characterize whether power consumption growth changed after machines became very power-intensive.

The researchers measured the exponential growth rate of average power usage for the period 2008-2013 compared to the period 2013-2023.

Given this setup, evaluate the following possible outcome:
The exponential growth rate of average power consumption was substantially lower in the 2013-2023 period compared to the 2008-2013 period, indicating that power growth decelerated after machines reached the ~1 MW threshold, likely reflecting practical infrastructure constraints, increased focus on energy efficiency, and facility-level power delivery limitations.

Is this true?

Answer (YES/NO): YES